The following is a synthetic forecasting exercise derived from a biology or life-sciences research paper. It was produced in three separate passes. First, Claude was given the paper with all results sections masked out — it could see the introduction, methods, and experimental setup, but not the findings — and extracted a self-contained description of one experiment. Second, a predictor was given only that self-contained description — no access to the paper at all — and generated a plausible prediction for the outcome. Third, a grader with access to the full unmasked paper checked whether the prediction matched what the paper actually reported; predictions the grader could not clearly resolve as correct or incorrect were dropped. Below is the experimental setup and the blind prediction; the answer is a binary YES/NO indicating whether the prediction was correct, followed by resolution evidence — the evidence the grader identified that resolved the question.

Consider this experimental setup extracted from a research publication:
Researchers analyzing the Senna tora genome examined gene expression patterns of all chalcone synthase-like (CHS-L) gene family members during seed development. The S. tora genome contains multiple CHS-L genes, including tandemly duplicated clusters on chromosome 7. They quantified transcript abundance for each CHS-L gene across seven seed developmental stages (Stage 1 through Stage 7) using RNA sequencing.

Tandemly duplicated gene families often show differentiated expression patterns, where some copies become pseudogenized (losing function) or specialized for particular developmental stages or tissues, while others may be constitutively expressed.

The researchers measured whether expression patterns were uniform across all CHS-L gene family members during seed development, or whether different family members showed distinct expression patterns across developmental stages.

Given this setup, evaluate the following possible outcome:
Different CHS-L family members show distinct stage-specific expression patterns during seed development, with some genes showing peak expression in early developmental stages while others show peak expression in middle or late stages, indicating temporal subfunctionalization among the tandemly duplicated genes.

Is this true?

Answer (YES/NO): NO